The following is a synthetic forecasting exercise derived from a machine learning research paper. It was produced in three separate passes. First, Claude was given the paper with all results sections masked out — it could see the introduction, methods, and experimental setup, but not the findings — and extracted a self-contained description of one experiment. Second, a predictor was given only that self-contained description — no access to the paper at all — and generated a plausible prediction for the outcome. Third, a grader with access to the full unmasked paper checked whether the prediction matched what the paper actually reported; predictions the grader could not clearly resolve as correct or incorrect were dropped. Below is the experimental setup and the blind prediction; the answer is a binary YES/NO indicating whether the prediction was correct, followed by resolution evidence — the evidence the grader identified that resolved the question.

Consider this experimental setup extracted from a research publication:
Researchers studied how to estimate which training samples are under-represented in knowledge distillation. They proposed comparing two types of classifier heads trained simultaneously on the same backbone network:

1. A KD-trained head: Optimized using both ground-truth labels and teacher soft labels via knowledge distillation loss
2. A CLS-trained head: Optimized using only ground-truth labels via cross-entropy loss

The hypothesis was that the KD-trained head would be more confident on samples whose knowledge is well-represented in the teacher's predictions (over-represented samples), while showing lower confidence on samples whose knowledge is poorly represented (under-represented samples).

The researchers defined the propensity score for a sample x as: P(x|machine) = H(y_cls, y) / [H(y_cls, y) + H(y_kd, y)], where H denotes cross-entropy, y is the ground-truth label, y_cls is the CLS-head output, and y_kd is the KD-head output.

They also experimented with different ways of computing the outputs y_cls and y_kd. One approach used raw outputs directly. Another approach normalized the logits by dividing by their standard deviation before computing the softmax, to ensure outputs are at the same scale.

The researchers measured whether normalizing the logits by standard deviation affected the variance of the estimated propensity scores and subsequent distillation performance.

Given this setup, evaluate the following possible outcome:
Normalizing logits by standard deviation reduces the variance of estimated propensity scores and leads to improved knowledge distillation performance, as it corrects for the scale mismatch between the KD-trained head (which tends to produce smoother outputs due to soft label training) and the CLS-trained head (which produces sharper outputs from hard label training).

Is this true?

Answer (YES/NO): NO